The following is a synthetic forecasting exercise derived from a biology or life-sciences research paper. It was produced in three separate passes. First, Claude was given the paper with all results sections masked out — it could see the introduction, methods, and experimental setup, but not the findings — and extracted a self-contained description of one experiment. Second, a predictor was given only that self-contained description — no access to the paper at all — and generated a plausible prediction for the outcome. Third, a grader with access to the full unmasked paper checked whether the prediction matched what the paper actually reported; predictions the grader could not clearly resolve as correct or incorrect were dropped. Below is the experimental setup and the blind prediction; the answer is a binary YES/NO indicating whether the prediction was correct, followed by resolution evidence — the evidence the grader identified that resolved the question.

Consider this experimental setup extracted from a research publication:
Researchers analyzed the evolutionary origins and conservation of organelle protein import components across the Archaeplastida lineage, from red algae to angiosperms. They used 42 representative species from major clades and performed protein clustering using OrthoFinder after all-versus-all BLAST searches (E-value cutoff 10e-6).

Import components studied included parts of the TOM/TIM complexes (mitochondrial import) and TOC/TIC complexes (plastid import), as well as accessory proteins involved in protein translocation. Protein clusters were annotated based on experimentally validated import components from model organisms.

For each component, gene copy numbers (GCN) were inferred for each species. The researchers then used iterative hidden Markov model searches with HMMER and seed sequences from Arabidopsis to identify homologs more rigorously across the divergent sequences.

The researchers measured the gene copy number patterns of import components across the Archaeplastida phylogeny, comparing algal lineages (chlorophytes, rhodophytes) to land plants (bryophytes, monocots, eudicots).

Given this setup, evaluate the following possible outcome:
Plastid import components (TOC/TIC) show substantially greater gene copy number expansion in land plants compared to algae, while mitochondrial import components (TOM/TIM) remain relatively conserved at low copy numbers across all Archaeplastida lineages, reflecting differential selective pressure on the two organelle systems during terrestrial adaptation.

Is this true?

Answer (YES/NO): NO